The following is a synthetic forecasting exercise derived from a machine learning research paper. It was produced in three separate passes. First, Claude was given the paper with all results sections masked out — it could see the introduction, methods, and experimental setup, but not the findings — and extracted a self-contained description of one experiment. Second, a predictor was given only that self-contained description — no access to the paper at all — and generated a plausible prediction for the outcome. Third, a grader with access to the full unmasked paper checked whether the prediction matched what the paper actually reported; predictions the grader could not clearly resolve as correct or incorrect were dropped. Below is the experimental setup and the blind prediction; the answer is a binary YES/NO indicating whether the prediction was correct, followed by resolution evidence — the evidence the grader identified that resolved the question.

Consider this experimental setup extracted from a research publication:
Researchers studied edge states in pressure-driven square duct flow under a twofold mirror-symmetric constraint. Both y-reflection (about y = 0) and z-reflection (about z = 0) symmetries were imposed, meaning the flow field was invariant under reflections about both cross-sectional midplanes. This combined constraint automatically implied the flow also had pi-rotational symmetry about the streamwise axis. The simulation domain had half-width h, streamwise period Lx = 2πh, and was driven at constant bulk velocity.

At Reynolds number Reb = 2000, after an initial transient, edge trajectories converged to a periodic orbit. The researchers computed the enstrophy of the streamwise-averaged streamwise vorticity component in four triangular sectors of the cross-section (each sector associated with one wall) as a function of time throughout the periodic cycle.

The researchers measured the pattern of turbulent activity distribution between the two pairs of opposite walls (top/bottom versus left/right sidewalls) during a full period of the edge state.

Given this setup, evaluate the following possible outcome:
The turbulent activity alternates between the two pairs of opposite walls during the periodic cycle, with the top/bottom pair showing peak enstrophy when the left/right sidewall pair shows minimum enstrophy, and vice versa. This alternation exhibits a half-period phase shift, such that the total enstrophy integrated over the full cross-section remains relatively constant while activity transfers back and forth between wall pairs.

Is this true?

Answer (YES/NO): NO